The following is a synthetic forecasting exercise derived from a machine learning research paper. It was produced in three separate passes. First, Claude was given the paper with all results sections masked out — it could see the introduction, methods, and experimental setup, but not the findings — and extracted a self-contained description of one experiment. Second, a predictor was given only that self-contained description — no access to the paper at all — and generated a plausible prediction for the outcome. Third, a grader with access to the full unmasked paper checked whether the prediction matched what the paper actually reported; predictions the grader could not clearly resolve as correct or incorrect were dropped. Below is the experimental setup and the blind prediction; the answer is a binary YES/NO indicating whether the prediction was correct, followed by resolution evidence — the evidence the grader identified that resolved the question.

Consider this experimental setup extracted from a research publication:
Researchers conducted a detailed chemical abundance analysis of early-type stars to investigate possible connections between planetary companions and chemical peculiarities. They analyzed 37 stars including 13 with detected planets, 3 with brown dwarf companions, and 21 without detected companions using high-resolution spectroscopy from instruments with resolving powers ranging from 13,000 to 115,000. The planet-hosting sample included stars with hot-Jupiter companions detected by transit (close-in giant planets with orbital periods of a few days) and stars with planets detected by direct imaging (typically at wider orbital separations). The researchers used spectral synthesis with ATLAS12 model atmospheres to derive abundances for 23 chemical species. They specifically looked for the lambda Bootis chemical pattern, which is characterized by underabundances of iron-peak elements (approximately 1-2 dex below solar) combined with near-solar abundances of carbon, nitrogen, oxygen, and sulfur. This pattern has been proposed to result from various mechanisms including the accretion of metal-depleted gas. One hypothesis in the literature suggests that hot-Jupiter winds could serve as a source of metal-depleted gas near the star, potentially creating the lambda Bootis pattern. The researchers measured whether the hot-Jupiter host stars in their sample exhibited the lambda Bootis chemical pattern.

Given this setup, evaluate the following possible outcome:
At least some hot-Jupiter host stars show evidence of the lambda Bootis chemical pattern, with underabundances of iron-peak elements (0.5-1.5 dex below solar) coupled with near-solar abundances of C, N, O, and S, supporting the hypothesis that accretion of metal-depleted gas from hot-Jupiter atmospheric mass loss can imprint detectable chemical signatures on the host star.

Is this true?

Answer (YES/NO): NO